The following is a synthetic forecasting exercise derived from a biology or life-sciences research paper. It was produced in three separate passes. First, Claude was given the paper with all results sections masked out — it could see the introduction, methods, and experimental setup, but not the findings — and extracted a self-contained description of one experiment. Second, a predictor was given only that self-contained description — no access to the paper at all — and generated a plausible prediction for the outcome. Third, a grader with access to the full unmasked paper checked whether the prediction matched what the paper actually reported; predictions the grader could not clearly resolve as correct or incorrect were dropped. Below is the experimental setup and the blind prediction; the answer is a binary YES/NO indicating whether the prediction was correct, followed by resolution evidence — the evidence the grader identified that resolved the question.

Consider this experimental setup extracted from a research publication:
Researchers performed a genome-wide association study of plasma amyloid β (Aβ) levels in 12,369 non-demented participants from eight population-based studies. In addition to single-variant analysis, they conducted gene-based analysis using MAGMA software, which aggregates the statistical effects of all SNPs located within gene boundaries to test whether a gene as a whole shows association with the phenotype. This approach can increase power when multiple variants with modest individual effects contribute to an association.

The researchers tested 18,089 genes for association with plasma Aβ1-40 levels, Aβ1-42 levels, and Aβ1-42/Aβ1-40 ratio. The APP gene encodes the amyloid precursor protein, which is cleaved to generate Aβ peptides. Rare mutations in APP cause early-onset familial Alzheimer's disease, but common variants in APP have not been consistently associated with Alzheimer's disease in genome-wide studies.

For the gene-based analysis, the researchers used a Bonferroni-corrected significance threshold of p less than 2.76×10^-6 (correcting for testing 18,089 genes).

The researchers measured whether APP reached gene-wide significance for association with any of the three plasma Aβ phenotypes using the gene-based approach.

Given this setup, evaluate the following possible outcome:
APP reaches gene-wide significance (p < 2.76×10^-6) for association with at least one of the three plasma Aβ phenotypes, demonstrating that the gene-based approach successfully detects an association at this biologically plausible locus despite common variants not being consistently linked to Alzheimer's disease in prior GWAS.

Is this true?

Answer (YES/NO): YES